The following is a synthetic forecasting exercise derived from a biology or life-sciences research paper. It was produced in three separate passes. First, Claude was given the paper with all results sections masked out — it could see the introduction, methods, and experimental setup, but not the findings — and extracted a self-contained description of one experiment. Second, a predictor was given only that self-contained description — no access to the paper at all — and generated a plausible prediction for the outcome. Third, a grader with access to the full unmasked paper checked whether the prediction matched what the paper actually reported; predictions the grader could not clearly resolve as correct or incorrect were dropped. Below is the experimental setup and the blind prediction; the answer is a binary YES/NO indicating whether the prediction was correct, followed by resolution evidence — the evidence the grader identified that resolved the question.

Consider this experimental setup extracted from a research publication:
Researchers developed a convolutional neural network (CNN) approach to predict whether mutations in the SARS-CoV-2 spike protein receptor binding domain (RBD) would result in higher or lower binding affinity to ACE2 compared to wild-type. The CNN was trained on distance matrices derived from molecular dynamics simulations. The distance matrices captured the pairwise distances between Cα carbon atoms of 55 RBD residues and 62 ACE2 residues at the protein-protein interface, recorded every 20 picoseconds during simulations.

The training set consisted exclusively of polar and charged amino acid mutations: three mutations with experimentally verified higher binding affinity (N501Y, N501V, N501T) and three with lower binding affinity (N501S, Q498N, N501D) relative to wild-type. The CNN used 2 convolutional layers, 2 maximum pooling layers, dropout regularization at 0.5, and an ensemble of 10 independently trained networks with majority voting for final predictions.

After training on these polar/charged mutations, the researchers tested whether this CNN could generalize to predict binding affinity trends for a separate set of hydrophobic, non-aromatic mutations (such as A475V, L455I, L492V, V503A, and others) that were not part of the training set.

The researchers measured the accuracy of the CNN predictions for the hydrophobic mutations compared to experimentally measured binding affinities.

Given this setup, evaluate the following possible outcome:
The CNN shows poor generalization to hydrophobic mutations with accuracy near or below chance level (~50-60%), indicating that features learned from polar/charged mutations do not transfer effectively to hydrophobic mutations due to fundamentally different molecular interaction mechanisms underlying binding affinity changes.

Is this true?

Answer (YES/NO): NO